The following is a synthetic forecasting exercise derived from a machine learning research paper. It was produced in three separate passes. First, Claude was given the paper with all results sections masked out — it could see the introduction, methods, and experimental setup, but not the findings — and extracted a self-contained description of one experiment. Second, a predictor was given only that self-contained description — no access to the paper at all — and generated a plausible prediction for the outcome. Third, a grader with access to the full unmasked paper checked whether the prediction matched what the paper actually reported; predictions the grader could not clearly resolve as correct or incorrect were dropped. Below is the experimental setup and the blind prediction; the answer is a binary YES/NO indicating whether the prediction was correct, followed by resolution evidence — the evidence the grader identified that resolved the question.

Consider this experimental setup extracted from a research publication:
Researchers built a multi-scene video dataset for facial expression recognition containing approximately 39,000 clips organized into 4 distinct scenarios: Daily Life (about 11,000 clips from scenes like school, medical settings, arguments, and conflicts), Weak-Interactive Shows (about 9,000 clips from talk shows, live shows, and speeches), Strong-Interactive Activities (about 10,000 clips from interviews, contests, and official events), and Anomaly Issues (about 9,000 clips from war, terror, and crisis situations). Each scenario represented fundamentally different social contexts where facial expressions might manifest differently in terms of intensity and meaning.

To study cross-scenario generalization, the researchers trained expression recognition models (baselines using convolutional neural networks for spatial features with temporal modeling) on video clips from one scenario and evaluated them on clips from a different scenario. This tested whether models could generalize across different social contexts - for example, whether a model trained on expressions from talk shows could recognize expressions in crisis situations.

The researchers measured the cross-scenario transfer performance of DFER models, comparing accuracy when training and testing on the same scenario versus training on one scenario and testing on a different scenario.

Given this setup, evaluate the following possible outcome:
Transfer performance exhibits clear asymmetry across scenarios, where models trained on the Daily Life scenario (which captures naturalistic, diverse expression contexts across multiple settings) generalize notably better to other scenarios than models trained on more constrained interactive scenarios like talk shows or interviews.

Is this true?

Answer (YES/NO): NO